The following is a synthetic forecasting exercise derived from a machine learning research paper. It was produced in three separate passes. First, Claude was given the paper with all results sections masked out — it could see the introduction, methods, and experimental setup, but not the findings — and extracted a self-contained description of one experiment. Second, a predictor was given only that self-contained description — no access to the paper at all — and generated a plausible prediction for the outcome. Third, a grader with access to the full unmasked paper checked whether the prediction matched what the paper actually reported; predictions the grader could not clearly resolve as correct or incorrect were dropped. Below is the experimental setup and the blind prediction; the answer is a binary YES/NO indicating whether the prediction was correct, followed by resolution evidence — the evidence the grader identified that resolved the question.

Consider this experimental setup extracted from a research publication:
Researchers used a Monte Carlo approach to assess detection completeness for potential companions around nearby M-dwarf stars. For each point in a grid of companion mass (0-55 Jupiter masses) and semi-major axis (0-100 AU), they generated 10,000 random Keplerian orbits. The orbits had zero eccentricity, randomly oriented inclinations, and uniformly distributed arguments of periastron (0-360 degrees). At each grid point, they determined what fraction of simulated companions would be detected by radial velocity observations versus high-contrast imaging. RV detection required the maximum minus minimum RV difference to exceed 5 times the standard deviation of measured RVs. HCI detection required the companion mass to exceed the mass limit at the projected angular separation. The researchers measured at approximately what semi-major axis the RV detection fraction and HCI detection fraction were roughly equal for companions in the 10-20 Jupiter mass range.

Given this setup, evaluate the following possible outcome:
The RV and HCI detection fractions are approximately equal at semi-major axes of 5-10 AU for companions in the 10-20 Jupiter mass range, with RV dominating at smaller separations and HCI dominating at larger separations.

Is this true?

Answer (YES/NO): NO